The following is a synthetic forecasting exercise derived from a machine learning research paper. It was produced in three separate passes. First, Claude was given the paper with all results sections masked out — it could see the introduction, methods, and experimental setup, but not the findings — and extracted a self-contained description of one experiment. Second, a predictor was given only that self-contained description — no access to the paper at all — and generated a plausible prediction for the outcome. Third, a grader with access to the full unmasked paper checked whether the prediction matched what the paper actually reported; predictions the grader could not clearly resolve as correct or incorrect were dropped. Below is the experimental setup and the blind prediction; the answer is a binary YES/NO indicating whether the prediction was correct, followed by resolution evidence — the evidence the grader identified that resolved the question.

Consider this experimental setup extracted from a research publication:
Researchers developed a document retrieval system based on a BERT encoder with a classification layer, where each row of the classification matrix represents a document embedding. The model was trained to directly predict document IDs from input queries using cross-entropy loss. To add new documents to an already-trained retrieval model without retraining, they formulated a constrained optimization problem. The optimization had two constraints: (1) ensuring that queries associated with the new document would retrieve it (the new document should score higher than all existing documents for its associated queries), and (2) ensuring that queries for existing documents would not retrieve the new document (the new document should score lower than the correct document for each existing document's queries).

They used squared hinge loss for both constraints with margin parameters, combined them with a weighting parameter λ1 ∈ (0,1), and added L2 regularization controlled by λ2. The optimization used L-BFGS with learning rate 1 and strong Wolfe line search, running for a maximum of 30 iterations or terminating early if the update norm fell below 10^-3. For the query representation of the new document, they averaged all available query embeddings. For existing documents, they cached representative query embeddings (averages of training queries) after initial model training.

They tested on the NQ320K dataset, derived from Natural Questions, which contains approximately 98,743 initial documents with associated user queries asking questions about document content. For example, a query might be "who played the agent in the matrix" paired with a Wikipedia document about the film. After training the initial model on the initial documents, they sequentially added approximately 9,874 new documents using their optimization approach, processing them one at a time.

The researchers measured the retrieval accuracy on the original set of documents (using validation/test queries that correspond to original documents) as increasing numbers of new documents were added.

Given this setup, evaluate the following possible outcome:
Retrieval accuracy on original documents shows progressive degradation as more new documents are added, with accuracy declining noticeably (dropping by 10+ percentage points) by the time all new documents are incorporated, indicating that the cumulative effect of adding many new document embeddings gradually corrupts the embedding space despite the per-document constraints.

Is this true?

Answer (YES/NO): NO